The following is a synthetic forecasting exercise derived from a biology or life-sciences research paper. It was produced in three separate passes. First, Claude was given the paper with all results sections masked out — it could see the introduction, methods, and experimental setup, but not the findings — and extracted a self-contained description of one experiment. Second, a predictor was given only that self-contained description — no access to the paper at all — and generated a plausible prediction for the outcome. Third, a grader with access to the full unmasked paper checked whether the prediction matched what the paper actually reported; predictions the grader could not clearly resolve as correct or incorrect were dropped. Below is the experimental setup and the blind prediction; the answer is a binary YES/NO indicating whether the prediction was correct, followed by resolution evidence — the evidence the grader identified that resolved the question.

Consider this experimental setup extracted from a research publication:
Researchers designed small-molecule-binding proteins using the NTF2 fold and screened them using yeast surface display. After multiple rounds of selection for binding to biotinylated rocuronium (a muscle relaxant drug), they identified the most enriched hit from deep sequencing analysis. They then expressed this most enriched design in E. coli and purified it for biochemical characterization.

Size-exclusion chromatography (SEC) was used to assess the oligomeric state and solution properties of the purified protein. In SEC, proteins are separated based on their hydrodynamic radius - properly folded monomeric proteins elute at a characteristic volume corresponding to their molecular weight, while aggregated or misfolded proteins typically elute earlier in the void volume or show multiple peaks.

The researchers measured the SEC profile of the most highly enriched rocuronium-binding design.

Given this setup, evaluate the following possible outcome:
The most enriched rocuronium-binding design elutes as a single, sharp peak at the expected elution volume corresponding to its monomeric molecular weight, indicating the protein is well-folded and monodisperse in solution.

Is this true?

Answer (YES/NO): NO